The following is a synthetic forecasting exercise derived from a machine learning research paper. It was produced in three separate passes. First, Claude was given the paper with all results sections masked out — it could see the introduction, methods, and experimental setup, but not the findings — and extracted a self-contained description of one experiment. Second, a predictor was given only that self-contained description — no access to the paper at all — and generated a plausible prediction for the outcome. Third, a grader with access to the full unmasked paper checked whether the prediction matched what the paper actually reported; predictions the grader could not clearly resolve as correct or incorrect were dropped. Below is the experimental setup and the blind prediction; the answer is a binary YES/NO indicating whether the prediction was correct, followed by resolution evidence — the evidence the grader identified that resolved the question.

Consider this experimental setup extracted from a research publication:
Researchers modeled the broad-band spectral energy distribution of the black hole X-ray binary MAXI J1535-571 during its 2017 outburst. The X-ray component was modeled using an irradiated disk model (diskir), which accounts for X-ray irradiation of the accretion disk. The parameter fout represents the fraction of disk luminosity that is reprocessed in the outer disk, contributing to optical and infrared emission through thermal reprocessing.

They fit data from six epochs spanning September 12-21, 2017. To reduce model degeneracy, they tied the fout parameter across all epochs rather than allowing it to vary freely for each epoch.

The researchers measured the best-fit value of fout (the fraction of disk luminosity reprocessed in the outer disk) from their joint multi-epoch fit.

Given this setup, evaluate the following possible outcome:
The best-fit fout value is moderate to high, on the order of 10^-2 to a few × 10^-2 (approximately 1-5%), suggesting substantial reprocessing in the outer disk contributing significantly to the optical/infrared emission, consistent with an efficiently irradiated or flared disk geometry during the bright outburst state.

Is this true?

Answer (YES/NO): NO